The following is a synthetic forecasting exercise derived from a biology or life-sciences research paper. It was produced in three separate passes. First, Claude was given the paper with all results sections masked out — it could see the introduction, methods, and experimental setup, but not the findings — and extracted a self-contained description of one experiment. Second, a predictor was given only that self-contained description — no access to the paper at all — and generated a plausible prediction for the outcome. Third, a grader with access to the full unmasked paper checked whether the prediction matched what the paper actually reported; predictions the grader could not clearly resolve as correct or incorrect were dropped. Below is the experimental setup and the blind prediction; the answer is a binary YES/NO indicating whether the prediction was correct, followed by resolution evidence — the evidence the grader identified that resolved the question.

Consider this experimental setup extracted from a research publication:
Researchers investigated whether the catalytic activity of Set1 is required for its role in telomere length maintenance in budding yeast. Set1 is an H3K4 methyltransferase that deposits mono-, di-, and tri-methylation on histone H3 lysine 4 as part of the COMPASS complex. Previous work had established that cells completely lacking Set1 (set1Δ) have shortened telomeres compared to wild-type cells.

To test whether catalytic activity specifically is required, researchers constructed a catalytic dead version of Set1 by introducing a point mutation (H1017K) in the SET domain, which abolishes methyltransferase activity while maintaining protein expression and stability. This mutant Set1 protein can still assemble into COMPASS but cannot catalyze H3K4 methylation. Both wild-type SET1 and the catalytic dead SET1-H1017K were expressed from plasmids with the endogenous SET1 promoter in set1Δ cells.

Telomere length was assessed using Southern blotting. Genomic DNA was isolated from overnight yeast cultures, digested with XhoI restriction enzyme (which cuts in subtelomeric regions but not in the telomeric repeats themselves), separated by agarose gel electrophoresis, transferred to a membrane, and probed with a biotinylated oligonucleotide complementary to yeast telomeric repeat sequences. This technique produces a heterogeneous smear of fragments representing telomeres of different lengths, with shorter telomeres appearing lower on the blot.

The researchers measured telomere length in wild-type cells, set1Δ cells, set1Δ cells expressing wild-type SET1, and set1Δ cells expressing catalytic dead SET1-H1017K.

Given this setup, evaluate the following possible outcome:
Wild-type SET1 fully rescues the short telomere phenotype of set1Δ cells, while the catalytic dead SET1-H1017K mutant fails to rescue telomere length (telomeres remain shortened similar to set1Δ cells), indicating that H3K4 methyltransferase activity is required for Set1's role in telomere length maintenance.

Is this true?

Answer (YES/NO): NO